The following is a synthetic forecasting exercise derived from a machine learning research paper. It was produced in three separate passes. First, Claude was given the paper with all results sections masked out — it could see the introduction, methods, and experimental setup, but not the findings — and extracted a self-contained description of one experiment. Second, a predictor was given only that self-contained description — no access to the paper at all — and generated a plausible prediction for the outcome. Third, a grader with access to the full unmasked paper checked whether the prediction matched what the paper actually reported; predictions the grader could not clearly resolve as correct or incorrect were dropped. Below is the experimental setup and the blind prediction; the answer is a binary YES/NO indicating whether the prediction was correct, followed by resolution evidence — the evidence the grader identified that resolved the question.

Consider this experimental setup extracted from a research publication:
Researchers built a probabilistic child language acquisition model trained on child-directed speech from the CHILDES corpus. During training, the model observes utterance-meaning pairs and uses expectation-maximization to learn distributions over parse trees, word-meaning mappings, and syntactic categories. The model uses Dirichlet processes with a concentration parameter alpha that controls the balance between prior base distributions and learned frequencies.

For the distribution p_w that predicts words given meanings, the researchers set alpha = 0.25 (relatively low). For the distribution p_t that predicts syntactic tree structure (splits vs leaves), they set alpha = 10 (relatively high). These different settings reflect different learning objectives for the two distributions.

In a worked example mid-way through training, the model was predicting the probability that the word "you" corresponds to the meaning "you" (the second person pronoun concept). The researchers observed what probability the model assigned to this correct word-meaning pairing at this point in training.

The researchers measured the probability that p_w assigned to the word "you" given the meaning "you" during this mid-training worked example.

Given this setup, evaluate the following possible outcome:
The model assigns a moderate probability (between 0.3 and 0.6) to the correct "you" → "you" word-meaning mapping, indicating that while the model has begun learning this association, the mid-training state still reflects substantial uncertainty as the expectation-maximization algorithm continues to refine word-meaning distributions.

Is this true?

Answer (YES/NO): NO